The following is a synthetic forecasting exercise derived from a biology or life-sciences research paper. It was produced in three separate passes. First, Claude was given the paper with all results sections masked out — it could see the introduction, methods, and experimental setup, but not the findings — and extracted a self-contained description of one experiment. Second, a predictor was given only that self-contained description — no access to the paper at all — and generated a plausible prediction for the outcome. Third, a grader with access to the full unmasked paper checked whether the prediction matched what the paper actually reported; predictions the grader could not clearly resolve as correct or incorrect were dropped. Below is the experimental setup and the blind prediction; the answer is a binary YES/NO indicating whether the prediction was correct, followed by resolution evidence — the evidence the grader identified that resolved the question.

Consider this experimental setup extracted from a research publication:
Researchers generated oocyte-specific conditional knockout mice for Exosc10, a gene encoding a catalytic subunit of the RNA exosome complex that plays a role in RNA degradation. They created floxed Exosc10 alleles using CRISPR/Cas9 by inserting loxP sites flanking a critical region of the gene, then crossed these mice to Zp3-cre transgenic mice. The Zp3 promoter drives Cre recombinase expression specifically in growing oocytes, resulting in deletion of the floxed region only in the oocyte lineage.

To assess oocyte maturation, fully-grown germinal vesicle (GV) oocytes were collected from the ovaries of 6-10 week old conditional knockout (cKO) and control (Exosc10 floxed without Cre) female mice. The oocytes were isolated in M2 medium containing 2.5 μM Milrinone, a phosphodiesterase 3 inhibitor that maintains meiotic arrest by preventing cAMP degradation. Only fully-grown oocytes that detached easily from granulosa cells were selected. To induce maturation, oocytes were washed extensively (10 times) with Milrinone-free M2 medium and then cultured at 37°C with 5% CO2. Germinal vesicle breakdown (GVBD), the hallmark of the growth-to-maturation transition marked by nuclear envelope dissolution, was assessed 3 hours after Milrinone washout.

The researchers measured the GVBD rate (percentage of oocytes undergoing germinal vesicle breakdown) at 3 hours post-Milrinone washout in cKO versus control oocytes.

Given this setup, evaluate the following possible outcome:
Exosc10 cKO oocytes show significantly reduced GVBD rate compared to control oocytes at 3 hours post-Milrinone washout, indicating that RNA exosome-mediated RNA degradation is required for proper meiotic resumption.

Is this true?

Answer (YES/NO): YES